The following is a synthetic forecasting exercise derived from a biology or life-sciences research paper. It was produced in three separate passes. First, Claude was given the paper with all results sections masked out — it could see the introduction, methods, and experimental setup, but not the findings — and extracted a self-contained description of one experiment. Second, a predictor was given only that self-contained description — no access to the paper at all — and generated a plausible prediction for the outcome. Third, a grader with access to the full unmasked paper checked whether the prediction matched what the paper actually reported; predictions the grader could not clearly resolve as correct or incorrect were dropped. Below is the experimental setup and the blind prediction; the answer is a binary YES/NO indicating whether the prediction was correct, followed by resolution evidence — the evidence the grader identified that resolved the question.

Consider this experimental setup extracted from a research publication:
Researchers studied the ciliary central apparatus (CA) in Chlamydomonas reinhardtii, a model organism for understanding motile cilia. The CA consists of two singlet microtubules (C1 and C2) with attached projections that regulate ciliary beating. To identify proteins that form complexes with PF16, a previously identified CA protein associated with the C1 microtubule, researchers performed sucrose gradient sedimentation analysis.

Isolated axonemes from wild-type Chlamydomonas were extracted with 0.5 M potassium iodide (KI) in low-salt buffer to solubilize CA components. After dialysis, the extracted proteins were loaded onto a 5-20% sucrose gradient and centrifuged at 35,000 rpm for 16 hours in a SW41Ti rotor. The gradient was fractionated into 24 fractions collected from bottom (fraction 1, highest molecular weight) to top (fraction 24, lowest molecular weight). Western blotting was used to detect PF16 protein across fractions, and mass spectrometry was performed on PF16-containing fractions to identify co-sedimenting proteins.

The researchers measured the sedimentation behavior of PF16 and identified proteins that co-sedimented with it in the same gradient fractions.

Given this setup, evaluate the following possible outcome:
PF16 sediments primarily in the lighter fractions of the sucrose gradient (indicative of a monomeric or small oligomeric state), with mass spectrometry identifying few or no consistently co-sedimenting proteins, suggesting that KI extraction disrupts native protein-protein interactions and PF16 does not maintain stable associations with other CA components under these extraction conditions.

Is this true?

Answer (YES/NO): NO